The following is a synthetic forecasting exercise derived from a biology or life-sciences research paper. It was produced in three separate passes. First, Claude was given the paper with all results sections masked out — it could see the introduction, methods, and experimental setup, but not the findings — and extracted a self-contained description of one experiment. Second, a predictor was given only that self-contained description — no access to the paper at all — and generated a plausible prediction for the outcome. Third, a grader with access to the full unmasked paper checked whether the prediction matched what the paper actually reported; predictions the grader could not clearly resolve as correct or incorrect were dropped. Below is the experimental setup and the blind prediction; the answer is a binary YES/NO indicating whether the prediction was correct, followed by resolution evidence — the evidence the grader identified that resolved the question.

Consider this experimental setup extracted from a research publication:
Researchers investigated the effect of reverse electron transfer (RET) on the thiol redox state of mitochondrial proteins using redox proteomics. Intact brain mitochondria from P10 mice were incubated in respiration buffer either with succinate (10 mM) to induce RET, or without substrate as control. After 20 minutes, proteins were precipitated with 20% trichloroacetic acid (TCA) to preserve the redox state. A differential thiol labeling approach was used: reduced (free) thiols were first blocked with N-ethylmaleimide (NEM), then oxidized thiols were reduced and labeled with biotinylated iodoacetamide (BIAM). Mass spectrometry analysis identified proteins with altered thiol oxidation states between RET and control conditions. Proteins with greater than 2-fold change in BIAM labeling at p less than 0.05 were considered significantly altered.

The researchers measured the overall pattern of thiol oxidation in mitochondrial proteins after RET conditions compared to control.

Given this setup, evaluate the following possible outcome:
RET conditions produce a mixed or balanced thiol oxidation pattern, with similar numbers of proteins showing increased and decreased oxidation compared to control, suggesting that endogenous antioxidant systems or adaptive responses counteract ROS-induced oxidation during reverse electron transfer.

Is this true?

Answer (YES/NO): NO